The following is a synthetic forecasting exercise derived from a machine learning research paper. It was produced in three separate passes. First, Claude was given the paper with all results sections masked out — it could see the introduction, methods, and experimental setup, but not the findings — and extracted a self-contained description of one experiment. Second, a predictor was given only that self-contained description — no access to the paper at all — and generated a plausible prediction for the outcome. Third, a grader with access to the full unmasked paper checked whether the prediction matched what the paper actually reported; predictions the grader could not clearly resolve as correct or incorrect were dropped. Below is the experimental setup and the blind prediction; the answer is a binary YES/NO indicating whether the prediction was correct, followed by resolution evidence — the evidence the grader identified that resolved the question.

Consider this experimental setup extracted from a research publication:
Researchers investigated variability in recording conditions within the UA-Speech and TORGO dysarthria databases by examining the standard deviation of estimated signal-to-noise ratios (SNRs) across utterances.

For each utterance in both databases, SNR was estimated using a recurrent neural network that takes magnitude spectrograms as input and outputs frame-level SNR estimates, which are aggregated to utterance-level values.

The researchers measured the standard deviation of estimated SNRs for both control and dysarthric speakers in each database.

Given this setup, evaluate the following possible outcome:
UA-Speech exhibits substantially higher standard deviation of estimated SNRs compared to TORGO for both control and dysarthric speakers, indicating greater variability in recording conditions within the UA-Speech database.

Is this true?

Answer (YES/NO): NO